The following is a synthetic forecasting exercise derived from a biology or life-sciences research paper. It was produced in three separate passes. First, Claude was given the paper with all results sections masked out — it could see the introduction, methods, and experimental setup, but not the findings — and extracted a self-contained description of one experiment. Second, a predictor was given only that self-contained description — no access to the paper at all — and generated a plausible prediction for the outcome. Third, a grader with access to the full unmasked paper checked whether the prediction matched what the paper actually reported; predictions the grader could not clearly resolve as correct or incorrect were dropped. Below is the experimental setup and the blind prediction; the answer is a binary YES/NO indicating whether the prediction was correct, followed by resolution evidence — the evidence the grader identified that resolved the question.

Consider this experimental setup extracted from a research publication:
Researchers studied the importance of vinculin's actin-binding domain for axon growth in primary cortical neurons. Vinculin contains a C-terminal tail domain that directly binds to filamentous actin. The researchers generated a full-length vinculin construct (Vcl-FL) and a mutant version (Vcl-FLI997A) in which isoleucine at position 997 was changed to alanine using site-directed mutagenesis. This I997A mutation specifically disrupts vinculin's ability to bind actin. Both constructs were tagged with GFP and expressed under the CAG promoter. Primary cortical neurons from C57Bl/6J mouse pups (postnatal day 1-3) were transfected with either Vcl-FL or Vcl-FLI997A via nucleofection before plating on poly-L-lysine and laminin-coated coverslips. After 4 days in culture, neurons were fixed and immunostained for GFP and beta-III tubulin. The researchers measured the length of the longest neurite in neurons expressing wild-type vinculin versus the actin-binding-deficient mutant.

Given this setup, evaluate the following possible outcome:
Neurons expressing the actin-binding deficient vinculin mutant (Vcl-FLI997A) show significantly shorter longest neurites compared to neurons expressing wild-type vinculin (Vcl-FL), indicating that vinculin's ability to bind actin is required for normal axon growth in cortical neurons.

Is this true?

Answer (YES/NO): YES